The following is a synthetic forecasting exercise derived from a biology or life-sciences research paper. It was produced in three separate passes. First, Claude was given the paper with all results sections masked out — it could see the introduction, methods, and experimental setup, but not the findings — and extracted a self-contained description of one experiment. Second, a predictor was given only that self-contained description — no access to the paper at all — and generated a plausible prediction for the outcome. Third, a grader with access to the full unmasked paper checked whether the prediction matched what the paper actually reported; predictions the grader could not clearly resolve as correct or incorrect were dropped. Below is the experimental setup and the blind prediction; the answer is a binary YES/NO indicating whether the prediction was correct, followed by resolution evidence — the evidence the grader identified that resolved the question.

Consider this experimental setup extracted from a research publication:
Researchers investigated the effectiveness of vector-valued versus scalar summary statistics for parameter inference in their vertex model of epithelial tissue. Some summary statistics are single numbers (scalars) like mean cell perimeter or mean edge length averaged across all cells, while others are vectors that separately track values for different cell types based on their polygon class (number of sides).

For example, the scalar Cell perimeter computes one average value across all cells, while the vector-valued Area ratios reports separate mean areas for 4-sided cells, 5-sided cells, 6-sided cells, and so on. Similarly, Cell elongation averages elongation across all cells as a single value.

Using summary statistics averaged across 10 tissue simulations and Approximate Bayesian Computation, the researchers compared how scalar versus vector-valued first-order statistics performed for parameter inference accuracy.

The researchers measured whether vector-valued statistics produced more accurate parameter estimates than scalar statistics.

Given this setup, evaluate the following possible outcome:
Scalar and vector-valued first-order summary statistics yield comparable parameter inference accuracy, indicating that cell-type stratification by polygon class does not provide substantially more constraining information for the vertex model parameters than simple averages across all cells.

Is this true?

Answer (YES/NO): NO